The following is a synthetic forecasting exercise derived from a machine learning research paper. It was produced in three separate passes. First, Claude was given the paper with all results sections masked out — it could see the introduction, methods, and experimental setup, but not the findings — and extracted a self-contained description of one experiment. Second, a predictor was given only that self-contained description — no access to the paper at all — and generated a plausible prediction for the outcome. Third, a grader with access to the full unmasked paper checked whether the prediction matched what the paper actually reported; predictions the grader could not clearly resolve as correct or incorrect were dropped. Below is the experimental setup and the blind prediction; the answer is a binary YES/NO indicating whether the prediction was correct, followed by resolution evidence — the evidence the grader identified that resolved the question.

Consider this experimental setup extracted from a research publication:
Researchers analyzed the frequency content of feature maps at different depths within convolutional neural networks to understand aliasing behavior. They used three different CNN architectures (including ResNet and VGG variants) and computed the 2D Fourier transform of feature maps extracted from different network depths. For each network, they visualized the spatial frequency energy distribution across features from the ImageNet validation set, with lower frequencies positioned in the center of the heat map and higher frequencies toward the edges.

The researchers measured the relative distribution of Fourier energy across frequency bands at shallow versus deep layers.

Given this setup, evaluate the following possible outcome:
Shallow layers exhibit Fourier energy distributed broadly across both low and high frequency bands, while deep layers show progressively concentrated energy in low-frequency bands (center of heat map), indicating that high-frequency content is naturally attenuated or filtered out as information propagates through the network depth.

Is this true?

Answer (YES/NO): NO